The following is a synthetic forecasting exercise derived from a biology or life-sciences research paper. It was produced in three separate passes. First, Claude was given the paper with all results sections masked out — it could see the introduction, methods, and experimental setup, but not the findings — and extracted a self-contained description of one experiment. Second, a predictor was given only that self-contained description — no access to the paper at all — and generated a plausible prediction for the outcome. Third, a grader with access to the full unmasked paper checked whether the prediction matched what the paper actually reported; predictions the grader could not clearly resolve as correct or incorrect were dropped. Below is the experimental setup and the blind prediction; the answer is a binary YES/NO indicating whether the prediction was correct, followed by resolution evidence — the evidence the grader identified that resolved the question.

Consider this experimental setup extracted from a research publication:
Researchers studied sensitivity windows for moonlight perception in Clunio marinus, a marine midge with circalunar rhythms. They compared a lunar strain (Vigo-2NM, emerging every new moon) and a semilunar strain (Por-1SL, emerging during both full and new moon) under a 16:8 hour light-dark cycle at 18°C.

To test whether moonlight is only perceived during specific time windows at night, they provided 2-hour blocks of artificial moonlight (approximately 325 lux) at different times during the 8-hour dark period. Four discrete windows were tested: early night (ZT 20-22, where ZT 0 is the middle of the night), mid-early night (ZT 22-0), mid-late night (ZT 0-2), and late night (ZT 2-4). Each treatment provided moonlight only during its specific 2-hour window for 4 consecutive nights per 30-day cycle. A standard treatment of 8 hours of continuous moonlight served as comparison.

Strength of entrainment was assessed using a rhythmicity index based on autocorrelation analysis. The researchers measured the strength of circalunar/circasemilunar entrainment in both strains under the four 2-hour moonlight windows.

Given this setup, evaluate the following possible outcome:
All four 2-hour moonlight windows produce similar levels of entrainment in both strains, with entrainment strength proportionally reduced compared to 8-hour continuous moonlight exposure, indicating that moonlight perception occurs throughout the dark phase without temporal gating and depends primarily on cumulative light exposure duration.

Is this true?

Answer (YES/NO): NO